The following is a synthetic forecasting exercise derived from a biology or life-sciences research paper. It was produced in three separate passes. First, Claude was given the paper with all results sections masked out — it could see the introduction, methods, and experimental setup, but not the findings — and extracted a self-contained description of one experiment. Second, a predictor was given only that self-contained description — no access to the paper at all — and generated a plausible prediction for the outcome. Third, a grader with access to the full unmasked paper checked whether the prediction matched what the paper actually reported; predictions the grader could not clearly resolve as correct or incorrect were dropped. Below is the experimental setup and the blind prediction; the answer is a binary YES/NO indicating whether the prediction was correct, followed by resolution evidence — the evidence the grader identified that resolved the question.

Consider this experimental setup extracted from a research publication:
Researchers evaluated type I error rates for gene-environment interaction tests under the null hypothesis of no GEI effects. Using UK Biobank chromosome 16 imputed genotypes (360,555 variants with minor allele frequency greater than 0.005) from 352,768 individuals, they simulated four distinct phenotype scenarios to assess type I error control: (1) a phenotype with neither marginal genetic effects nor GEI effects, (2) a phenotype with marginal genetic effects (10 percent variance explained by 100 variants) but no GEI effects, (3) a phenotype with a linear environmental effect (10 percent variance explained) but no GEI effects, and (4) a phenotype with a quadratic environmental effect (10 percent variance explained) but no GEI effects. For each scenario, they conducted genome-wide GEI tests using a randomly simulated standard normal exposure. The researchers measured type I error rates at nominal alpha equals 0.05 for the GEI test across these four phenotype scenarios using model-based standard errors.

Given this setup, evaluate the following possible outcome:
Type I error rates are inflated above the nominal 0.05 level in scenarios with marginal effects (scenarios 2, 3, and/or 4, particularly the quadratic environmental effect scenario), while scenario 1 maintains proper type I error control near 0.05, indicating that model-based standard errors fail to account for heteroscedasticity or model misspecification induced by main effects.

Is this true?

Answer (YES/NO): NO